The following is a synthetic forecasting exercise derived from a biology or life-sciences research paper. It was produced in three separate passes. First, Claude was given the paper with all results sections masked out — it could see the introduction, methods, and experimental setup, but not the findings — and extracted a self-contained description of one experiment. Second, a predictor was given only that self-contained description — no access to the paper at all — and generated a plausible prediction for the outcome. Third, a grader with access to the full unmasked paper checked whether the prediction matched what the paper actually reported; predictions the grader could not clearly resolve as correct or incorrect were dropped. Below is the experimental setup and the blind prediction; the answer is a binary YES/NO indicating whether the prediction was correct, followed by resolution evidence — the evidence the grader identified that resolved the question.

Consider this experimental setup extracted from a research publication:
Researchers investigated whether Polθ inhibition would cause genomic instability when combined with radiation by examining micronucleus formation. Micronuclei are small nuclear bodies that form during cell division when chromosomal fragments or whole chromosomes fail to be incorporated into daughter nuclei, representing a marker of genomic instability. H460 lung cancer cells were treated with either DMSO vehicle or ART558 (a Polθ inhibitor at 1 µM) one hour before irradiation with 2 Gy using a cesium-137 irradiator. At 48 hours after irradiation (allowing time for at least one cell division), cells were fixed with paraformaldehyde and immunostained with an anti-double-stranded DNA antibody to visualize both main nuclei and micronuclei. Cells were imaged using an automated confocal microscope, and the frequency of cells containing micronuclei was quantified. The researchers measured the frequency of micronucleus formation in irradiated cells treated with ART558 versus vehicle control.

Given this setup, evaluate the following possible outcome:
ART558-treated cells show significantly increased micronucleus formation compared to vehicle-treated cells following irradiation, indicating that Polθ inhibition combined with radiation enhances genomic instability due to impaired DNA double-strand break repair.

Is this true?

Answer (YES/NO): YES